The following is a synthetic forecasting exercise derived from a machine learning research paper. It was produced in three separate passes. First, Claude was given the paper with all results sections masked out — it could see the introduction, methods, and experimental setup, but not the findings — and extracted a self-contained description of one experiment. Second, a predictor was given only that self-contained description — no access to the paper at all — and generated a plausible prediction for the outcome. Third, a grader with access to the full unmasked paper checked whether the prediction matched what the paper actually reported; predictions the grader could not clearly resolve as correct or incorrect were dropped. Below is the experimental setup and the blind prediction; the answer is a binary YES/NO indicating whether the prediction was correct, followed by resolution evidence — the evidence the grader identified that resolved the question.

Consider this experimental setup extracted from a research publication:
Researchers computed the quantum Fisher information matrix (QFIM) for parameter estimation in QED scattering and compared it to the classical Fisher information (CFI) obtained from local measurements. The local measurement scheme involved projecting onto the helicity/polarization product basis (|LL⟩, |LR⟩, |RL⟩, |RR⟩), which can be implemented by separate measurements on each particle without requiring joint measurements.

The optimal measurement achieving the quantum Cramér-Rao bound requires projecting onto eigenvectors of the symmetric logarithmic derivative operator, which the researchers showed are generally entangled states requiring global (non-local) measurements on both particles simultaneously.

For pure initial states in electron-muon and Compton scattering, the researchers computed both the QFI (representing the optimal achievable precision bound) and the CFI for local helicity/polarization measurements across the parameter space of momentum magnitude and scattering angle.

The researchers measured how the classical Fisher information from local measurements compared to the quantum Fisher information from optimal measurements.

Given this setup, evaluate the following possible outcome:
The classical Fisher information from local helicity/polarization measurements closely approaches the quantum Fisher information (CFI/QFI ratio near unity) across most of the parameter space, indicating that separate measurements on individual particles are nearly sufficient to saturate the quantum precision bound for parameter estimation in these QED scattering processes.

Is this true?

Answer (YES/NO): NO